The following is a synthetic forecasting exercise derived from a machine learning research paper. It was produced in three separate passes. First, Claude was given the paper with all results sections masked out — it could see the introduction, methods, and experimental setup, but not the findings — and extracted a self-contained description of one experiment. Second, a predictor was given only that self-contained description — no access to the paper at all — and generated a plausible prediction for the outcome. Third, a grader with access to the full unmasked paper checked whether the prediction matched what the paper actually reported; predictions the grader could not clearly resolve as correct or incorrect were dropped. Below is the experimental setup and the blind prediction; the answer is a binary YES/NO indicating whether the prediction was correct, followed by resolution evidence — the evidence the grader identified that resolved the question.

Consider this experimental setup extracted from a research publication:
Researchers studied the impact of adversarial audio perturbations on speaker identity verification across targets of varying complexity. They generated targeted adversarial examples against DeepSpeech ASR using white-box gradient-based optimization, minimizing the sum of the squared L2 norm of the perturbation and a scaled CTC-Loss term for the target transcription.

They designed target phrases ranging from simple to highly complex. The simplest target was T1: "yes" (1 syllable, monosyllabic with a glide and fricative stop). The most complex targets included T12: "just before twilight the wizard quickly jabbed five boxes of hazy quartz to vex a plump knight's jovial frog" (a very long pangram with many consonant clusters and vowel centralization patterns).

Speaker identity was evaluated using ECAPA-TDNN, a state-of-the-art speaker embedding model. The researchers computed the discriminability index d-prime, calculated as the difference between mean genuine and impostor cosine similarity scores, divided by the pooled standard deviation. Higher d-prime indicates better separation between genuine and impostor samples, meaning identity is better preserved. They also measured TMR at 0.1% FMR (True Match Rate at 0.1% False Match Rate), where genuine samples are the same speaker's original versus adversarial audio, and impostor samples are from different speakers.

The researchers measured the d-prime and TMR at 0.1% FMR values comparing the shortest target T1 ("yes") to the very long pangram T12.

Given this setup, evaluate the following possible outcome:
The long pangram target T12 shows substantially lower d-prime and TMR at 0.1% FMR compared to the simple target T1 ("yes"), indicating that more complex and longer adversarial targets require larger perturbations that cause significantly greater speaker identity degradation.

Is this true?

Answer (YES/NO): YES